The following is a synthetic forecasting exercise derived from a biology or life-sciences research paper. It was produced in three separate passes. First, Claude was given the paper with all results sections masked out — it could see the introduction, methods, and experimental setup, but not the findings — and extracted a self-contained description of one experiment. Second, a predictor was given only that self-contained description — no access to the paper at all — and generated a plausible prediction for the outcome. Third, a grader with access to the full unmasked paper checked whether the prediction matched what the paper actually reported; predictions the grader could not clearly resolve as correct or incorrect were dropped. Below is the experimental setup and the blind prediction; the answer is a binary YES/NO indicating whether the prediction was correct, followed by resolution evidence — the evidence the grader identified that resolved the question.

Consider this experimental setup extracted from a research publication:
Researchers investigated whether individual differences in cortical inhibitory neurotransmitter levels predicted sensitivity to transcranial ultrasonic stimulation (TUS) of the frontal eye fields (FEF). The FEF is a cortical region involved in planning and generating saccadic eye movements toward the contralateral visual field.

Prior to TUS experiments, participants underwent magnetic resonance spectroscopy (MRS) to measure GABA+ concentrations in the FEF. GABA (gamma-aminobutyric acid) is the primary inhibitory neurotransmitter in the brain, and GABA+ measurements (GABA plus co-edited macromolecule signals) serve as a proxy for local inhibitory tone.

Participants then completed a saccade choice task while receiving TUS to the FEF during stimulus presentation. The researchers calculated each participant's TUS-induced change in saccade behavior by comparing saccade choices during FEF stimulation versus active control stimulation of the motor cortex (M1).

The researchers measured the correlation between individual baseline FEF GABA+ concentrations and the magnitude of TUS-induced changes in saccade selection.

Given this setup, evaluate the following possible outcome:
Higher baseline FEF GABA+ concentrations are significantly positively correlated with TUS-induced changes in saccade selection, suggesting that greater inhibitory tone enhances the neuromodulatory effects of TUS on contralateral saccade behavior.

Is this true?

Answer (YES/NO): NO